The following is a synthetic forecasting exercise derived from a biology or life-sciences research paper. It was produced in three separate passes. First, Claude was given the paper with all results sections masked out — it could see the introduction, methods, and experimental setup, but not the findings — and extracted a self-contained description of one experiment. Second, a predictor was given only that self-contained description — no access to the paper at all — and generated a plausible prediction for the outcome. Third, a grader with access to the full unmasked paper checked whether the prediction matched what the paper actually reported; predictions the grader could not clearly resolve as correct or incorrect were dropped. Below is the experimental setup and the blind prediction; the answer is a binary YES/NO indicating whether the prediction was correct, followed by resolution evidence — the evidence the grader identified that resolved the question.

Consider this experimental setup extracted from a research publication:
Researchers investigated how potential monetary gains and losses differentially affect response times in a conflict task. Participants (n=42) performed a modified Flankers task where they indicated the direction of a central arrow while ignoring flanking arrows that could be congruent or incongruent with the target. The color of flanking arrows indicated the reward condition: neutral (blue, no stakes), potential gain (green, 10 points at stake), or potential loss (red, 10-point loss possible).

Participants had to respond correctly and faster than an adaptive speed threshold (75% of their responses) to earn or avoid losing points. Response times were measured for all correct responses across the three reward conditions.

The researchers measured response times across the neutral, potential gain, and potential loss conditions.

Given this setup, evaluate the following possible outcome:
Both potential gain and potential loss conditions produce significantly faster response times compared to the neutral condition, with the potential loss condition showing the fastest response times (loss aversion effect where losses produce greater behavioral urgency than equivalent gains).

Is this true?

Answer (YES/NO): NO